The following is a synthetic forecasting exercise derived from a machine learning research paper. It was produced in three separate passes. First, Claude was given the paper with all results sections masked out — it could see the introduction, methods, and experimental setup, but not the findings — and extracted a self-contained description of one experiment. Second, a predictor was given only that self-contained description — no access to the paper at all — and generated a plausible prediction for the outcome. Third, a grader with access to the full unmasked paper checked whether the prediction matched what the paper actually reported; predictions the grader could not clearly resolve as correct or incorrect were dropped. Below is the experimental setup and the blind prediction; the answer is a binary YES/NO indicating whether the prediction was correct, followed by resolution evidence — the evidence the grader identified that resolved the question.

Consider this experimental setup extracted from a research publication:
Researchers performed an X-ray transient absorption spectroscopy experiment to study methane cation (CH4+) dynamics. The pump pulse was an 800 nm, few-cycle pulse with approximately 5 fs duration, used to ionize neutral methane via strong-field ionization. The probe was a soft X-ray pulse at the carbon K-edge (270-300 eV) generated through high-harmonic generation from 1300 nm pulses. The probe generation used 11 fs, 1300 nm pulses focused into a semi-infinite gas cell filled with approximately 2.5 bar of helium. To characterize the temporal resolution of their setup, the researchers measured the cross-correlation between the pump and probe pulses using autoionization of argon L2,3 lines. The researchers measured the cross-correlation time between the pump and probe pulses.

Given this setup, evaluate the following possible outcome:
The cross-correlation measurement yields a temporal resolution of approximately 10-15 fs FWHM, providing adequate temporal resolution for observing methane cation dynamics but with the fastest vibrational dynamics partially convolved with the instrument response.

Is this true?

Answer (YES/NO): NO